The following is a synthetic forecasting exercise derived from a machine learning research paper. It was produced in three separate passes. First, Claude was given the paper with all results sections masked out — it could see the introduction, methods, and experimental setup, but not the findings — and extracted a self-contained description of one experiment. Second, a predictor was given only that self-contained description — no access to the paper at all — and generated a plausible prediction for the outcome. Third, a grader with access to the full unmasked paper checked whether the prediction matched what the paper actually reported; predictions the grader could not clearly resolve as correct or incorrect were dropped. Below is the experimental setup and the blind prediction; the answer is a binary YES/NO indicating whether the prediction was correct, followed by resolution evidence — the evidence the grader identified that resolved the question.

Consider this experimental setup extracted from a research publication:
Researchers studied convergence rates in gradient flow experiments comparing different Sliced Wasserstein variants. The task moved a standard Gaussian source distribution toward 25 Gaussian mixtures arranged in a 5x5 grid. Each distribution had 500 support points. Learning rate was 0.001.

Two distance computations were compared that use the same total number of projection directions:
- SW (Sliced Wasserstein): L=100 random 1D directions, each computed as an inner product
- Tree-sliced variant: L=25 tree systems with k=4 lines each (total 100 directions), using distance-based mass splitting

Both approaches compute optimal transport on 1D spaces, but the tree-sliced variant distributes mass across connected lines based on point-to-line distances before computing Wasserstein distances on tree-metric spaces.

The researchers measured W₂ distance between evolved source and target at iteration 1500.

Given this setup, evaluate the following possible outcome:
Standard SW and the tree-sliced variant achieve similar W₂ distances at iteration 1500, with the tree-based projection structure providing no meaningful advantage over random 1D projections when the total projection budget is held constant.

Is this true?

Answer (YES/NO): NO